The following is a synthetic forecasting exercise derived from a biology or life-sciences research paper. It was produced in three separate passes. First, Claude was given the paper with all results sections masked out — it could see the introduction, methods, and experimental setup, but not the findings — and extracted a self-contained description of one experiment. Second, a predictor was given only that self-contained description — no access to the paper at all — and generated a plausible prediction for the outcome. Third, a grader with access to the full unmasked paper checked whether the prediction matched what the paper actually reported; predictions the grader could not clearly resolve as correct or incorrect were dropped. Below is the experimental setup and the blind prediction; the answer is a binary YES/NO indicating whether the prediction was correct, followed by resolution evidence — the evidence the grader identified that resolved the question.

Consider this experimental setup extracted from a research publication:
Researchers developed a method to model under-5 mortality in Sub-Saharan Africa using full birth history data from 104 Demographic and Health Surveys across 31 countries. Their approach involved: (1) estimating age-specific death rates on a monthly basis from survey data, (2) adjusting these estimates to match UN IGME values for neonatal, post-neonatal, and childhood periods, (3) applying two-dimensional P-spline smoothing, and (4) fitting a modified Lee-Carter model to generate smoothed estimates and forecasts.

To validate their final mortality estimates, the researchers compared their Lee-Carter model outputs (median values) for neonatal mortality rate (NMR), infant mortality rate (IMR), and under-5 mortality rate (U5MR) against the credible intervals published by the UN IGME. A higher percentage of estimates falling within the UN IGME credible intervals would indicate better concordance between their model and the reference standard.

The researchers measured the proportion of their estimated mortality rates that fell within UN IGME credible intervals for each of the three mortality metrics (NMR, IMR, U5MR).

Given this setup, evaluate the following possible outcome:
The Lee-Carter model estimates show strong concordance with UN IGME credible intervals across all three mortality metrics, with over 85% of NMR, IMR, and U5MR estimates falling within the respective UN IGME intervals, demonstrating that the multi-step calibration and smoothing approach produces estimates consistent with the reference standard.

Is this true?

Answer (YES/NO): NO